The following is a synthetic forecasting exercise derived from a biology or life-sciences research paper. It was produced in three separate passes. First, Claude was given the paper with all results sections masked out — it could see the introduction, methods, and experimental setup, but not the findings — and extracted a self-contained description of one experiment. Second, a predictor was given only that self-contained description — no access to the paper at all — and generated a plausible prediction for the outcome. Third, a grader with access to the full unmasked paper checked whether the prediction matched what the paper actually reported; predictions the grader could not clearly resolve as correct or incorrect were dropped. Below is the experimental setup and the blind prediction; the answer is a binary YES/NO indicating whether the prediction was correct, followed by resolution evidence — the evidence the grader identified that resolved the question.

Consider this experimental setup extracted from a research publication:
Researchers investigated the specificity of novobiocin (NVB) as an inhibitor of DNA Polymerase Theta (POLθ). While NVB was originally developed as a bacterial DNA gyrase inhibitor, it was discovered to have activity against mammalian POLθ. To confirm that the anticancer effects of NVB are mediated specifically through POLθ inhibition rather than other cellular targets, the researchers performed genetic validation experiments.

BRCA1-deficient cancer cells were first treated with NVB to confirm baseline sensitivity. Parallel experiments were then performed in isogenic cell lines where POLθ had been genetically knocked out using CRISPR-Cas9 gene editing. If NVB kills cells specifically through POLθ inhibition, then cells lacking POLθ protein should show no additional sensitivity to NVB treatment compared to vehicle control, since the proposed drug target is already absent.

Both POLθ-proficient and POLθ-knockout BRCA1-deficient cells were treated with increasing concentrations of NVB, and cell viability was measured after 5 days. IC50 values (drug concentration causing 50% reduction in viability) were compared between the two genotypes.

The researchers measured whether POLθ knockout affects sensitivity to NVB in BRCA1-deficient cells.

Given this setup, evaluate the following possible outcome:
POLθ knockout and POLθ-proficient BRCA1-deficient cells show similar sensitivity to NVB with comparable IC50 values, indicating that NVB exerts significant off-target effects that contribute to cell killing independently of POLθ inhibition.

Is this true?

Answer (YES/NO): NO